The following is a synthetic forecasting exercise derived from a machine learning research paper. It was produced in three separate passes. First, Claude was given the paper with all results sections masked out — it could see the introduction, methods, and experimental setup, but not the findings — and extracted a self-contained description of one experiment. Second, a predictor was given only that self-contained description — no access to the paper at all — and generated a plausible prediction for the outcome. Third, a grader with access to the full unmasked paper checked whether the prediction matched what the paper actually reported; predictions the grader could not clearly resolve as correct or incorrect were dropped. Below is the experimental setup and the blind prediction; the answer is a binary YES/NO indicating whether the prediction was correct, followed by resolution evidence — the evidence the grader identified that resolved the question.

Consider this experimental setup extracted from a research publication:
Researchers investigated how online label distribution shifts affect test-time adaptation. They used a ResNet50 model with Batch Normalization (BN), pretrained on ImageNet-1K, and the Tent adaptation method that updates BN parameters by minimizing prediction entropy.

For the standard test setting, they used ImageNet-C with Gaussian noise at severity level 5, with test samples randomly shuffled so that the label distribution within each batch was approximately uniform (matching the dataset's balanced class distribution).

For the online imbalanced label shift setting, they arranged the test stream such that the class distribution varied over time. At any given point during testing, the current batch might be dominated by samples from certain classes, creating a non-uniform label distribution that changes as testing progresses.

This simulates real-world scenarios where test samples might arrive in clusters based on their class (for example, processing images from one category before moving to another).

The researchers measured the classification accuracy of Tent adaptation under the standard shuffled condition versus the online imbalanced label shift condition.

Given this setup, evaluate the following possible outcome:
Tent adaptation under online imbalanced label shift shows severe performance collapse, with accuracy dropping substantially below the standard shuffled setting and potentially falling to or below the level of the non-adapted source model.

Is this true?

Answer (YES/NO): YES